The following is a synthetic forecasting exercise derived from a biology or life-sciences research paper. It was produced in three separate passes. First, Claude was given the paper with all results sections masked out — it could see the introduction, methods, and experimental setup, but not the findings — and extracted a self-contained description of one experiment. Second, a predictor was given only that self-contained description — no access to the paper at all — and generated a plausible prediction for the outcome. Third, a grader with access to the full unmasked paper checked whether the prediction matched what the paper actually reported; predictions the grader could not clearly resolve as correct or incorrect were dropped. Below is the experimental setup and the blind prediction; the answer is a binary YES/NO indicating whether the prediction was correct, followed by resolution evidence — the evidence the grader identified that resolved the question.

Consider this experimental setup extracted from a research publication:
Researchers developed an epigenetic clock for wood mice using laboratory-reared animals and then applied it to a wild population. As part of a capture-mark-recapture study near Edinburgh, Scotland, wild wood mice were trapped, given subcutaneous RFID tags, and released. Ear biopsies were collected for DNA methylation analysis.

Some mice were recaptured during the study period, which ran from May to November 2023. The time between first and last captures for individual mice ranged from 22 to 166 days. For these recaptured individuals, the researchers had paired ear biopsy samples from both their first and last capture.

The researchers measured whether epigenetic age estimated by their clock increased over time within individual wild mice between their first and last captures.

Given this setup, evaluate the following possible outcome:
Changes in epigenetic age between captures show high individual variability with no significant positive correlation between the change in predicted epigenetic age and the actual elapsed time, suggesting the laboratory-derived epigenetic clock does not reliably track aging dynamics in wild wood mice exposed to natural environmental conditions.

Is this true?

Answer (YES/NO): NO